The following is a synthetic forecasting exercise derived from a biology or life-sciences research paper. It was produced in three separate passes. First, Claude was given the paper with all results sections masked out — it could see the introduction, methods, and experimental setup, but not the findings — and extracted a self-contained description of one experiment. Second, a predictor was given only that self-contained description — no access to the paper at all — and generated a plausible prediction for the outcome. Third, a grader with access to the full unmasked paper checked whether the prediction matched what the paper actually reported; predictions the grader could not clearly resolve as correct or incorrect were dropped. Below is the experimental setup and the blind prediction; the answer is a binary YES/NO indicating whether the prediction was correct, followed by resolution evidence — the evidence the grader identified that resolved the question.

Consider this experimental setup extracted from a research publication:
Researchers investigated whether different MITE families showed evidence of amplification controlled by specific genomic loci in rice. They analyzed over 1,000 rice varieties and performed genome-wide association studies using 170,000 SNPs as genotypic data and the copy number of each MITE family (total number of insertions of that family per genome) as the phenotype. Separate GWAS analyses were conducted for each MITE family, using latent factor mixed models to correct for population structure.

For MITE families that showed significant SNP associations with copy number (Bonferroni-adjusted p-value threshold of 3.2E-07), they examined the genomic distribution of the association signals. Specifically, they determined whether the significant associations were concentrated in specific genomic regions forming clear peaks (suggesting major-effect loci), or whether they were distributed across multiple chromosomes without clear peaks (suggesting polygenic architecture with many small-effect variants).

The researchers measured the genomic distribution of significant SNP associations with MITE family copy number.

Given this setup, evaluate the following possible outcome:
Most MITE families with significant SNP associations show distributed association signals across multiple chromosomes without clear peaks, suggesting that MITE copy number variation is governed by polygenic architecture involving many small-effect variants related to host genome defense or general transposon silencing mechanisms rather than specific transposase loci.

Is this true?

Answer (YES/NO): NO